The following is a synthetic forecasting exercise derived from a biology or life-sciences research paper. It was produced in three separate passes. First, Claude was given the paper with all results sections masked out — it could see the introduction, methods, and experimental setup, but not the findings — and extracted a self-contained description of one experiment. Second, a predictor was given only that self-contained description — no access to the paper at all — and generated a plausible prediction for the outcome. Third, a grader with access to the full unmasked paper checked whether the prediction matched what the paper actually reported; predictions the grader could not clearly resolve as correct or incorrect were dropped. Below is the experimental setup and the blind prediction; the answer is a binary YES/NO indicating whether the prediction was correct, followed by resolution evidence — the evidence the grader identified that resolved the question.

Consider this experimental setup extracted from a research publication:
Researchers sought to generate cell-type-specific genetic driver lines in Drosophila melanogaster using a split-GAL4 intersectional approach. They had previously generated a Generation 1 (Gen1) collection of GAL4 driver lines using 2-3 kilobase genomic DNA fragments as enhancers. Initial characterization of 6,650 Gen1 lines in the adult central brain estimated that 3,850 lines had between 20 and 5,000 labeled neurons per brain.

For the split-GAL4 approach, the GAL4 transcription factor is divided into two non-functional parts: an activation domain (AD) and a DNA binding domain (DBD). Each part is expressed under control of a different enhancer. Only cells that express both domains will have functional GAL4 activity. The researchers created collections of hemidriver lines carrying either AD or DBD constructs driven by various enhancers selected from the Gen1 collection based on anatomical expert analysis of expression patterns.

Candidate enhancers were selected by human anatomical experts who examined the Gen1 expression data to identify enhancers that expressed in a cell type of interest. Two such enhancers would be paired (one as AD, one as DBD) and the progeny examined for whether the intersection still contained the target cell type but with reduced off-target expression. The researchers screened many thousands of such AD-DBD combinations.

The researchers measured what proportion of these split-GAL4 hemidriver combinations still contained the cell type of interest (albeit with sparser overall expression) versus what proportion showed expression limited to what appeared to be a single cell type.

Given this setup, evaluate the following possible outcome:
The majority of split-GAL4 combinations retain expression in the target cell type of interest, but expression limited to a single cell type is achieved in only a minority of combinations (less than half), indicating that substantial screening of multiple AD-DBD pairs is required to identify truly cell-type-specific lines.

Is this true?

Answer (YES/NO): NO